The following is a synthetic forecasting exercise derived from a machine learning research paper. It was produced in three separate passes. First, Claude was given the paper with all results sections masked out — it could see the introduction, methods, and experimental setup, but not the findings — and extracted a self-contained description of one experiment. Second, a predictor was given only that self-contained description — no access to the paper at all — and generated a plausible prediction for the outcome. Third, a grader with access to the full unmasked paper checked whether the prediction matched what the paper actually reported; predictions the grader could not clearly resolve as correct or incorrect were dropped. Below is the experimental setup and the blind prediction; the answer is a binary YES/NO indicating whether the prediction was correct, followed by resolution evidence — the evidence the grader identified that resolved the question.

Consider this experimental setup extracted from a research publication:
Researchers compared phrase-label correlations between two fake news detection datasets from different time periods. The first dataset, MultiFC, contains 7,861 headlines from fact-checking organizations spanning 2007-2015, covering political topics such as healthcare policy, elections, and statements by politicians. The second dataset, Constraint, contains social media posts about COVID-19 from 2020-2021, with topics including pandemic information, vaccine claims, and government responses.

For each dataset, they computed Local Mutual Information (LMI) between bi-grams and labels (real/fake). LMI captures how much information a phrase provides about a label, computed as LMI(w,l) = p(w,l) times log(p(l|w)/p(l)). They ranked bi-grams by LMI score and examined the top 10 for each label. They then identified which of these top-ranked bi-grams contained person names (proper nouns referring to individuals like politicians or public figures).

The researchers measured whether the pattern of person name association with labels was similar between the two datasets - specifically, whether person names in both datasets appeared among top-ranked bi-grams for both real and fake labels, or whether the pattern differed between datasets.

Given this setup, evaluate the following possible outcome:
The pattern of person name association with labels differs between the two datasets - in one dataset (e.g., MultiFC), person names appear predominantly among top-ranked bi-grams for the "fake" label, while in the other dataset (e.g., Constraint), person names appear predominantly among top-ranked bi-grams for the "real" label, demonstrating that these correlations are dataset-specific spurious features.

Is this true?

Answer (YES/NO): NO